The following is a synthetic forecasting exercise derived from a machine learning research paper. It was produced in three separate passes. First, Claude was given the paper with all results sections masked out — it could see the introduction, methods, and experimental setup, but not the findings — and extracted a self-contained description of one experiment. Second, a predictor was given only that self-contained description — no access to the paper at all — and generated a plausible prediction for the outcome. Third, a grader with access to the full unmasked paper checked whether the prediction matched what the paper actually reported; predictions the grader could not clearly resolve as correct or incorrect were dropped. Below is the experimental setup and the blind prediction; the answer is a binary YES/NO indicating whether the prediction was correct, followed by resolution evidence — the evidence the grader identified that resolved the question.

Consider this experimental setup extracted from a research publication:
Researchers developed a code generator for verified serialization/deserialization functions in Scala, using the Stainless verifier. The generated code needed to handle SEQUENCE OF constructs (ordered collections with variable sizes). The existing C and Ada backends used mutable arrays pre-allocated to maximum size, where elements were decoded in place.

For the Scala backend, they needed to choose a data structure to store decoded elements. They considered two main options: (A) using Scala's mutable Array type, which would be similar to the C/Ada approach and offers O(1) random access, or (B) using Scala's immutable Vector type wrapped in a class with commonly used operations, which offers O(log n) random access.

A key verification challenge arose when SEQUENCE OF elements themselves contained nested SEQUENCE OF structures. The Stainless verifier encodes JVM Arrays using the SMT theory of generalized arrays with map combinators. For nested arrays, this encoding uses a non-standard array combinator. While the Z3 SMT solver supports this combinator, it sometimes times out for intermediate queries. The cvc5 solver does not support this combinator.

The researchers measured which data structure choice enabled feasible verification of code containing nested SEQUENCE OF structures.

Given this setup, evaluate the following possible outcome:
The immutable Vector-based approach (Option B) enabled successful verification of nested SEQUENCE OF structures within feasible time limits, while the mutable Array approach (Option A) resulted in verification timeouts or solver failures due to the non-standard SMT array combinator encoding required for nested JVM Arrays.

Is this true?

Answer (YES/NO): YES